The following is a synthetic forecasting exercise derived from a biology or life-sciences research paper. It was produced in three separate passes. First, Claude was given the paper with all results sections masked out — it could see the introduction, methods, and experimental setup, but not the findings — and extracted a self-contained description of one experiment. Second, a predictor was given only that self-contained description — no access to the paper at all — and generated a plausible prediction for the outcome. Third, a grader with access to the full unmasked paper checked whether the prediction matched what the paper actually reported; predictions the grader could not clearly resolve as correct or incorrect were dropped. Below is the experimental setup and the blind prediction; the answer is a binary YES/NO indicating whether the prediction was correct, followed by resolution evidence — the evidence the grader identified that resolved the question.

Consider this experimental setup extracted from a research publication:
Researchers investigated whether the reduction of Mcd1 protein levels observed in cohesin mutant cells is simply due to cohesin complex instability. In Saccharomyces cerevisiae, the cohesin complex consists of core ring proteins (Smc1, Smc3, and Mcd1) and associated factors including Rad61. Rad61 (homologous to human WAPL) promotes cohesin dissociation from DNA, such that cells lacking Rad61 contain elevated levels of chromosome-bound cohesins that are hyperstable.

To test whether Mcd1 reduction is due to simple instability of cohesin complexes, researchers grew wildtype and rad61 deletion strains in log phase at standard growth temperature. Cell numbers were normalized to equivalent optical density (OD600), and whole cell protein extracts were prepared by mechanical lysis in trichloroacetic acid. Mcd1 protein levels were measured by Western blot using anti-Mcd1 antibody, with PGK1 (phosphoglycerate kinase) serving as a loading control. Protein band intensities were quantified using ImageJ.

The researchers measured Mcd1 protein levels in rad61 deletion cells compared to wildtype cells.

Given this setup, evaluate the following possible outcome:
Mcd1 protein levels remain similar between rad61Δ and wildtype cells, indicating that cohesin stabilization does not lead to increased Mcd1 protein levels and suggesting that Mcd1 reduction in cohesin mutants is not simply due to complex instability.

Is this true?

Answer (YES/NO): NO